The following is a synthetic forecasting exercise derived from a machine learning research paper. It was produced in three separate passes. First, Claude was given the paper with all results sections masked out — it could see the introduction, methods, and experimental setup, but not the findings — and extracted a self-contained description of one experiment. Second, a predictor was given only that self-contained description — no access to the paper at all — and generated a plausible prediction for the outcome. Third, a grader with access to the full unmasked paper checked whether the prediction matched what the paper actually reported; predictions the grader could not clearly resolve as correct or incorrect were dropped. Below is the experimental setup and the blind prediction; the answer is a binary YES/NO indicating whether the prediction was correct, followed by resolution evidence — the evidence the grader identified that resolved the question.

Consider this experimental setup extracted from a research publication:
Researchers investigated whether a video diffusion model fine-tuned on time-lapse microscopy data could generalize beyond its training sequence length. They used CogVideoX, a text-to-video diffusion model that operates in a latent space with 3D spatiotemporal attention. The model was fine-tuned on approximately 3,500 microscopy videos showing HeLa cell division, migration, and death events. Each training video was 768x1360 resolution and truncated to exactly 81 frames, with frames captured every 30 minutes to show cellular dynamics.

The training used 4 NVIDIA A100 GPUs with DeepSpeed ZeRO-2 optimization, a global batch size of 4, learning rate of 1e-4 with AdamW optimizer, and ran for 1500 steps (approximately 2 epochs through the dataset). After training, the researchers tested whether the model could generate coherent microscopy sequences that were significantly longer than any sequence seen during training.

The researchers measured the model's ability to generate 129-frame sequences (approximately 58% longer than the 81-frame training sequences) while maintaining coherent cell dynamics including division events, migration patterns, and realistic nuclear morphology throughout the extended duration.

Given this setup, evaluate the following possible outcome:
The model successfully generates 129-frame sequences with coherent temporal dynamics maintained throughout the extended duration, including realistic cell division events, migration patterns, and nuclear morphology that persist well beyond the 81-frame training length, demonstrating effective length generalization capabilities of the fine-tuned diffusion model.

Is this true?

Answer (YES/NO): YES